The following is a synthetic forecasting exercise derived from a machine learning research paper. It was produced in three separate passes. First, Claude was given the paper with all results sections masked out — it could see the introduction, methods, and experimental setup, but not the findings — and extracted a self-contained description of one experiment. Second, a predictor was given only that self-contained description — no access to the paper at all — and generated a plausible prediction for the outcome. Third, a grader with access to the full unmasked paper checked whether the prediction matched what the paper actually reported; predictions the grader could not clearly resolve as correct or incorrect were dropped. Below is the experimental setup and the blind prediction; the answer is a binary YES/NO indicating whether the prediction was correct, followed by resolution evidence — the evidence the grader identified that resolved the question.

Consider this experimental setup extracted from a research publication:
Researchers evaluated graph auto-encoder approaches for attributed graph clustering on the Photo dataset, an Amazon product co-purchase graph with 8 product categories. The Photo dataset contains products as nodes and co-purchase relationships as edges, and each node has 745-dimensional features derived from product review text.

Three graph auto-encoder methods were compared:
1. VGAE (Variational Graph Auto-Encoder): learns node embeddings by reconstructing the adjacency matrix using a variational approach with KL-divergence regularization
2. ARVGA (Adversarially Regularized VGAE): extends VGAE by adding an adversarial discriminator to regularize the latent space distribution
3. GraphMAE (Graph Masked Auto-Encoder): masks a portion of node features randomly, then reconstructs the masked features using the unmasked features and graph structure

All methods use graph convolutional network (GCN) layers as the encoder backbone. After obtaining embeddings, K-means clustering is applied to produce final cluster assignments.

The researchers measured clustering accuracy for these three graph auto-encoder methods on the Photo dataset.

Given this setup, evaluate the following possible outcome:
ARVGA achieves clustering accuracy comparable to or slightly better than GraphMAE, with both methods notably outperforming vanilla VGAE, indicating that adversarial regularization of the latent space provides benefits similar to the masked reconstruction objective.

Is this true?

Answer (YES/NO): NO